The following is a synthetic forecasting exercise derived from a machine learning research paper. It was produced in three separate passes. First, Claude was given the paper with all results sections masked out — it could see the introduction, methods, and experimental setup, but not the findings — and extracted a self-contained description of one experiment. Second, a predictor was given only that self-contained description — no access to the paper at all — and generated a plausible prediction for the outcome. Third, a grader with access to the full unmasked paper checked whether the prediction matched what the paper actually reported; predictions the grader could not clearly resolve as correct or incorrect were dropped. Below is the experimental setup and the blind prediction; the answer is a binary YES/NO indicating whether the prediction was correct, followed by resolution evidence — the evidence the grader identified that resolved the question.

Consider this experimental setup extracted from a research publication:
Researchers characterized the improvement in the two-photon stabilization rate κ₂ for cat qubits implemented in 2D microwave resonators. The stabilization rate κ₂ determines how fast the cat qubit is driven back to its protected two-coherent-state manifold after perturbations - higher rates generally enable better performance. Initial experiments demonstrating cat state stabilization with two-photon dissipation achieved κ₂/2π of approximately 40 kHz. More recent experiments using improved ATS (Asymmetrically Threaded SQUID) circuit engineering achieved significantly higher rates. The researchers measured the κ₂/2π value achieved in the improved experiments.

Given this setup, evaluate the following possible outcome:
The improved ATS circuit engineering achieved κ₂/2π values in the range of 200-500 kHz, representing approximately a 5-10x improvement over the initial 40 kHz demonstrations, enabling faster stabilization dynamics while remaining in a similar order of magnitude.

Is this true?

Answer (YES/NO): NO